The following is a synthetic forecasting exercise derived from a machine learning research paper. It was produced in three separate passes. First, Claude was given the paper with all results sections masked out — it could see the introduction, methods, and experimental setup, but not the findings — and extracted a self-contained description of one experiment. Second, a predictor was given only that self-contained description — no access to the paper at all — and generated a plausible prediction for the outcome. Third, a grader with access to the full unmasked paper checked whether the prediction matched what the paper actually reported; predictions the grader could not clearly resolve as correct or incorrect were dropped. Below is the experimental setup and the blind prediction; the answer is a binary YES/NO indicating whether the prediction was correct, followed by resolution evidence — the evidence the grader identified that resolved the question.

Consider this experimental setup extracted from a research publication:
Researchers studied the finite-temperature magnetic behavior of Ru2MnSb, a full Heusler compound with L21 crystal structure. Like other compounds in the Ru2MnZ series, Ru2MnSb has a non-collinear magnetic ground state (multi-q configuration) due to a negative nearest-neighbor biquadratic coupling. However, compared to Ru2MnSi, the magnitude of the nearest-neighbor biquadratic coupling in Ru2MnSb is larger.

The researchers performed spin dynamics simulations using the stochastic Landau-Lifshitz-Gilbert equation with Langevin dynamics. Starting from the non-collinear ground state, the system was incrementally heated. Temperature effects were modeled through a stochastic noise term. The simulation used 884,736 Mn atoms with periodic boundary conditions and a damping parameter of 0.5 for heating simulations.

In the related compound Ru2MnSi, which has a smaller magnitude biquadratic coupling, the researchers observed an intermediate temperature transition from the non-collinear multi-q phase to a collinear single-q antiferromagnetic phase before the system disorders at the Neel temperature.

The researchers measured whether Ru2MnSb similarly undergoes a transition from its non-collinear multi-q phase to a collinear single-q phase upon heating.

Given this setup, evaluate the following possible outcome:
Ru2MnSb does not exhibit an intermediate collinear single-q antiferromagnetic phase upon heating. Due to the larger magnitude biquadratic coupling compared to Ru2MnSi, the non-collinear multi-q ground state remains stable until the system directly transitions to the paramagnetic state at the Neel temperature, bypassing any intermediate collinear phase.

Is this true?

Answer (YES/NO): YES